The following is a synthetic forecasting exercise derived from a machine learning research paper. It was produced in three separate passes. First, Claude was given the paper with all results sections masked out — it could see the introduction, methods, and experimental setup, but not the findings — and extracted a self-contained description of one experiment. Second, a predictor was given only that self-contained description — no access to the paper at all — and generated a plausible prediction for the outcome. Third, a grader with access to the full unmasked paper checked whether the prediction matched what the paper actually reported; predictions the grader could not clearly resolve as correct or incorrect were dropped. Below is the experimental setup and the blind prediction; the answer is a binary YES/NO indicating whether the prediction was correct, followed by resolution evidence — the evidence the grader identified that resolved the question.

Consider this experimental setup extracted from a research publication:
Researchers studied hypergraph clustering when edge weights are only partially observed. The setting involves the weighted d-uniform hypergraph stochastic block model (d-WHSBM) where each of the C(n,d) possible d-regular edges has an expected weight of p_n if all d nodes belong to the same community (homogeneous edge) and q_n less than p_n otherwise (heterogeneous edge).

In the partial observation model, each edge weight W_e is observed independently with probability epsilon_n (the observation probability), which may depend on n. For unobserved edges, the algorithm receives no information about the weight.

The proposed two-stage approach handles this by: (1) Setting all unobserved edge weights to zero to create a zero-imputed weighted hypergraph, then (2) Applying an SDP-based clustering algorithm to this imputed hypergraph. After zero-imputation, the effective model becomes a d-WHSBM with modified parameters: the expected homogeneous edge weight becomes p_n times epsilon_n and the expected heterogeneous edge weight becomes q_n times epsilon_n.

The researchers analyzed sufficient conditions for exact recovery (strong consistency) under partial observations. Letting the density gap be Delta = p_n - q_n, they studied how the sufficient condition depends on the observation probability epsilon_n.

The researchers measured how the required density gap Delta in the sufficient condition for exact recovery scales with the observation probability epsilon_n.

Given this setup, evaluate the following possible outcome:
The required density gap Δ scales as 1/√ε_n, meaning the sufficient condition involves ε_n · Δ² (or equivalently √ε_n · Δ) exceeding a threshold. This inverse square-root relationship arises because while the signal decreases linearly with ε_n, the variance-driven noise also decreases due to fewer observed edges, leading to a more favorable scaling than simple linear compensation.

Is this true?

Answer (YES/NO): YES